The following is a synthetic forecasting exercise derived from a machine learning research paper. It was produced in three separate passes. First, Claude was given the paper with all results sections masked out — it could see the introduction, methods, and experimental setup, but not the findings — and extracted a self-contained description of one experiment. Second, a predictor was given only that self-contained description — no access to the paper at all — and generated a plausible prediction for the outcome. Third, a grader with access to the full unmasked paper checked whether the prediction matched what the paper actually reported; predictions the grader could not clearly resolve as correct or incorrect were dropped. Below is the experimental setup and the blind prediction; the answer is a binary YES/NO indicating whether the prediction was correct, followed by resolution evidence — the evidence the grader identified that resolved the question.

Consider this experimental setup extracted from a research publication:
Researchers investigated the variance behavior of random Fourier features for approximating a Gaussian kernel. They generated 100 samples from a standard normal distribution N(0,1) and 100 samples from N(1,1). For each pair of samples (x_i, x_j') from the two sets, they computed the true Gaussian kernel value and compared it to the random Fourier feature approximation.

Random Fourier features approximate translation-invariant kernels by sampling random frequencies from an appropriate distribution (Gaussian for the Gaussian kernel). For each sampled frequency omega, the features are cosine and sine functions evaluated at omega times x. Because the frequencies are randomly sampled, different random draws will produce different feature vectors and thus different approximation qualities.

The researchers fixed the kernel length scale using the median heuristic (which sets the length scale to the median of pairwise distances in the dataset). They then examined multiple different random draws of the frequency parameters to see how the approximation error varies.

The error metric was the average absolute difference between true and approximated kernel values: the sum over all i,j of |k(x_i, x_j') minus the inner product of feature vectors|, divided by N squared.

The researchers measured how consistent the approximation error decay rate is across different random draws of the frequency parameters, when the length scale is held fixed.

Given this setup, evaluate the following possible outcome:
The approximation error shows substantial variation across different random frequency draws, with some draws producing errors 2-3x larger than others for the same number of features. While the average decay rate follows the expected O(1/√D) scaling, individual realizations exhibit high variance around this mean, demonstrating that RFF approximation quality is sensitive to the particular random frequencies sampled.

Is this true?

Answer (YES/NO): NO